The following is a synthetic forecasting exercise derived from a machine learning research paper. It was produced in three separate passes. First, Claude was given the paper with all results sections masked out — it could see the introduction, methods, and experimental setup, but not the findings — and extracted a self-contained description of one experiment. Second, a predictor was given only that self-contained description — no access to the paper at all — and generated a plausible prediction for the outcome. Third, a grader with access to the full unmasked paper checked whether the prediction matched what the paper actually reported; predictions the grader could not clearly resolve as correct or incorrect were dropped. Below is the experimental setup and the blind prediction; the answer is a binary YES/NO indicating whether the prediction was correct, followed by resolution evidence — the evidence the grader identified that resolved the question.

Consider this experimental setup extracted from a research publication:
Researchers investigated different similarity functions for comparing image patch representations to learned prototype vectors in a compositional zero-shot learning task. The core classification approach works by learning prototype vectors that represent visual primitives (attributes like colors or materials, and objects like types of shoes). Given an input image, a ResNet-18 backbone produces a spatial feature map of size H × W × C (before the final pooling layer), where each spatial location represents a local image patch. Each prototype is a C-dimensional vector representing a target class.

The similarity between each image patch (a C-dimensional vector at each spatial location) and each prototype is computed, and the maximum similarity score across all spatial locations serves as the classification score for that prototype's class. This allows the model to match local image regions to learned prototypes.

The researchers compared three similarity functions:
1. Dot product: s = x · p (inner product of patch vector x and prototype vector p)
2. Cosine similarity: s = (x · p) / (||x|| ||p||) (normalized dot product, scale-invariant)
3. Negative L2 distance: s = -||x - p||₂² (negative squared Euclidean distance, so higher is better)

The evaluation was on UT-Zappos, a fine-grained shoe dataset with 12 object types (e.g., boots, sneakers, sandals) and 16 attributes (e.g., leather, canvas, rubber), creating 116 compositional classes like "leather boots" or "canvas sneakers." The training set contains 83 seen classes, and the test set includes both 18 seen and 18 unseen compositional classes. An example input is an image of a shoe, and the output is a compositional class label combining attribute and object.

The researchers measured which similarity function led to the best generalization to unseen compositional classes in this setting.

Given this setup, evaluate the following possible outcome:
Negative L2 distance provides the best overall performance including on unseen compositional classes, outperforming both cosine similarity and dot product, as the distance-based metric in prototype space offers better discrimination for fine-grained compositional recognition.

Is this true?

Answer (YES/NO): NO